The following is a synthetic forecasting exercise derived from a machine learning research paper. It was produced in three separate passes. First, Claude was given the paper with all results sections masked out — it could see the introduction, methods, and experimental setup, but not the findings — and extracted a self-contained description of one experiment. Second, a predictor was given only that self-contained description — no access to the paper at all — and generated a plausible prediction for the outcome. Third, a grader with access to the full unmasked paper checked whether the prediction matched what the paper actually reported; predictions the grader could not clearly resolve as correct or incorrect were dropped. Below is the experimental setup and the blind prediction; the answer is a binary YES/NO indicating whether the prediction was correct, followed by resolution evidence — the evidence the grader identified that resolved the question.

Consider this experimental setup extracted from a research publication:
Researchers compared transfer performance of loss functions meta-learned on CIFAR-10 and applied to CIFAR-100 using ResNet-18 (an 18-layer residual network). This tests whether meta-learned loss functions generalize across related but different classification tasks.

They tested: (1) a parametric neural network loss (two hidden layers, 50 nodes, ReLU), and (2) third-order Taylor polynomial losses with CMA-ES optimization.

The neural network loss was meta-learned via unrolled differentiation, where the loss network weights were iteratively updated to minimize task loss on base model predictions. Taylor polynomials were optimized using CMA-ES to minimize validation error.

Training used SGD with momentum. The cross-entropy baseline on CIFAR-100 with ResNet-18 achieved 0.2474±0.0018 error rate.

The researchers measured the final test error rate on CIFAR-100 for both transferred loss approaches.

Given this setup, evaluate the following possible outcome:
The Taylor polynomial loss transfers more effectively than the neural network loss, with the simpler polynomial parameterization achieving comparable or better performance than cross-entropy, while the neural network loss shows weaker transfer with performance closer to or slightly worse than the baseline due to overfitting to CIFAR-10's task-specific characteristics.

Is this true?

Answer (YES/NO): NO